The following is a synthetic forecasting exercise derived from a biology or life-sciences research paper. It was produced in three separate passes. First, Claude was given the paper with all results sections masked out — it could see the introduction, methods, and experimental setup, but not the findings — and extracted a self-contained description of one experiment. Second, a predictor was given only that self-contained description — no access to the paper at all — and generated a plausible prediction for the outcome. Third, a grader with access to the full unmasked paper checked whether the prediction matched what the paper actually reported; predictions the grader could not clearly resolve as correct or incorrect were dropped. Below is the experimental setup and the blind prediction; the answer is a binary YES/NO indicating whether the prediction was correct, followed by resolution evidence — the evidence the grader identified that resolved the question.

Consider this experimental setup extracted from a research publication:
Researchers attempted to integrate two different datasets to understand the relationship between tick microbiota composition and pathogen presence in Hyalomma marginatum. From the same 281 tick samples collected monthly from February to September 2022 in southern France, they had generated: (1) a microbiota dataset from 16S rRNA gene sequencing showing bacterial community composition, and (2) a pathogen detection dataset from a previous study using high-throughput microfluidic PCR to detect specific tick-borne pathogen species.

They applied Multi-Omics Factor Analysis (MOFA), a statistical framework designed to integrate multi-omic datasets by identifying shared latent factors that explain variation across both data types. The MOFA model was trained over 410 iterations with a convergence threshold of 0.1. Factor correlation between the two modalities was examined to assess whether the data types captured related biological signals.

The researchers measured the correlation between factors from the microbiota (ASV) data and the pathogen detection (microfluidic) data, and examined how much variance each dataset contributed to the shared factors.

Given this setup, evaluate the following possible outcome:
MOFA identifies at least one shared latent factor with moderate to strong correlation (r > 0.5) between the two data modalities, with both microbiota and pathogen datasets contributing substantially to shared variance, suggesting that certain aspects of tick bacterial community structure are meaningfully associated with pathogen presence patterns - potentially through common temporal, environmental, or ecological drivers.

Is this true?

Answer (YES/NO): NO